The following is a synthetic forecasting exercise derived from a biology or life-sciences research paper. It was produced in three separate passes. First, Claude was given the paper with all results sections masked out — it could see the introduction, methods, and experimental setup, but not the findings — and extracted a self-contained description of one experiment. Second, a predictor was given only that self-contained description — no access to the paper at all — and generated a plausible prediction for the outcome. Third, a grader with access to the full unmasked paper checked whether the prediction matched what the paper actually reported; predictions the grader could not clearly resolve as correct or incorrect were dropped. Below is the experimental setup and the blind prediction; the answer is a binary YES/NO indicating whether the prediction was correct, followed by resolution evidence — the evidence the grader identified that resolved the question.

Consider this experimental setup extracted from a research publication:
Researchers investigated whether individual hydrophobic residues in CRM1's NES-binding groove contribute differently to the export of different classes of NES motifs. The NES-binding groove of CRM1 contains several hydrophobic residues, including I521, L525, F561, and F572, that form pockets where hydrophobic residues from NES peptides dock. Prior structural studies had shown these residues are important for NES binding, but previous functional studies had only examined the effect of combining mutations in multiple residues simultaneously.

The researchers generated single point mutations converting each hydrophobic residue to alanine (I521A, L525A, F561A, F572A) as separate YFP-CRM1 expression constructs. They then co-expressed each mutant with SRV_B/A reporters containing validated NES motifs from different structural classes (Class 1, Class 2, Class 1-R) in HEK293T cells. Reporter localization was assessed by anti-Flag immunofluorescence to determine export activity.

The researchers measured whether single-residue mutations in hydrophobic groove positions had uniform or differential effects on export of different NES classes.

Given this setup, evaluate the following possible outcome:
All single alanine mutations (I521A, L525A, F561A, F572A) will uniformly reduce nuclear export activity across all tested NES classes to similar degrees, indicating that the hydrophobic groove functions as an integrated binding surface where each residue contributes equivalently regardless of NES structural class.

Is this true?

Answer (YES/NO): NO